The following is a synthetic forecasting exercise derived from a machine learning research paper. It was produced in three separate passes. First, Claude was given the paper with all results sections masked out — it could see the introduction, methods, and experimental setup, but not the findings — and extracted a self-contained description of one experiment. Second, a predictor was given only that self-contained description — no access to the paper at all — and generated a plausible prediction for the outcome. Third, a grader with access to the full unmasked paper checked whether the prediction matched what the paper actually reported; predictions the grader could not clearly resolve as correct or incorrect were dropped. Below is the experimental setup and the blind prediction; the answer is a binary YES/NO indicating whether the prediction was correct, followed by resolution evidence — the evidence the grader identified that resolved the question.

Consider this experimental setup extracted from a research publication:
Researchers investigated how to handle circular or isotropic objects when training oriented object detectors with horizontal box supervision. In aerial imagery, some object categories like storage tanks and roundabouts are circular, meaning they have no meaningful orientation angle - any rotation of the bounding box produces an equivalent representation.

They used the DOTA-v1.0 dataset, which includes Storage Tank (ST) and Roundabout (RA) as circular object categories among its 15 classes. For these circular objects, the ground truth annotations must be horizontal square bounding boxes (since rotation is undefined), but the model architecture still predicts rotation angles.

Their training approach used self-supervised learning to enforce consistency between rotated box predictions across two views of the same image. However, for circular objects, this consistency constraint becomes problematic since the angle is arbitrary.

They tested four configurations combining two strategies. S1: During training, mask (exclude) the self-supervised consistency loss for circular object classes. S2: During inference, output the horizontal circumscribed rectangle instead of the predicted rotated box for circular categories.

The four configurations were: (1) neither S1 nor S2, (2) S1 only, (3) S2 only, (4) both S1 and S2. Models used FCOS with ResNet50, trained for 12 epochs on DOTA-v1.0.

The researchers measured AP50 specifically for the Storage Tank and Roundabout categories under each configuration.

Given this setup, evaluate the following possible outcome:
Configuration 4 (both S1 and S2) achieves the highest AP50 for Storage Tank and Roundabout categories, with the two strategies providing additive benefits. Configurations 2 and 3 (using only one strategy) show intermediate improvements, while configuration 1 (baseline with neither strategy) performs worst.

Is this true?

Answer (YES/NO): NO